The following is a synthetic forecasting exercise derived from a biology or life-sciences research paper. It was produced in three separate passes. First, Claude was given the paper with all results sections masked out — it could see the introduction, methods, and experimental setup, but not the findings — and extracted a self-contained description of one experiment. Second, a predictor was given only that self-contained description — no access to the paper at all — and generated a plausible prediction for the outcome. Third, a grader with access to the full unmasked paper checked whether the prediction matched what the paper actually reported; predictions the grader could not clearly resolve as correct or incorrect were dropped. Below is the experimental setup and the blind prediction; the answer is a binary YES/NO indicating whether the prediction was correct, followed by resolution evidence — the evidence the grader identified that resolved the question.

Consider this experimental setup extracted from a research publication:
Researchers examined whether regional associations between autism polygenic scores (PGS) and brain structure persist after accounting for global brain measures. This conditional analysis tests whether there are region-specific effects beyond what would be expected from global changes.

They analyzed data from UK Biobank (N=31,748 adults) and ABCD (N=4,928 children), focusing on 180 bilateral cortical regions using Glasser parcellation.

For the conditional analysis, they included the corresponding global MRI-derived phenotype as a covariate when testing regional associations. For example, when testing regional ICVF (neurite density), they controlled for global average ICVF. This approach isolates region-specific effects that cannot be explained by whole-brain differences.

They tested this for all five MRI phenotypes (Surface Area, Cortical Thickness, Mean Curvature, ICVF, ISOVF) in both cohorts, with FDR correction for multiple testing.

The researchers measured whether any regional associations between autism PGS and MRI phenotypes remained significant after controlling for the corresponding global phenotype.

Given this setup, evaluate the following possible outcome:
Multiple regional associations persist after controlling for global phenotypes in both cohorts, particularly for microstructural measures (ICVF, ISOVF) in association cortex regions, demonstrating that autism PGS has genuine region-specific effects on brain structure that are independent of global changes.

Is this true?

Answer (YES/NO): NO